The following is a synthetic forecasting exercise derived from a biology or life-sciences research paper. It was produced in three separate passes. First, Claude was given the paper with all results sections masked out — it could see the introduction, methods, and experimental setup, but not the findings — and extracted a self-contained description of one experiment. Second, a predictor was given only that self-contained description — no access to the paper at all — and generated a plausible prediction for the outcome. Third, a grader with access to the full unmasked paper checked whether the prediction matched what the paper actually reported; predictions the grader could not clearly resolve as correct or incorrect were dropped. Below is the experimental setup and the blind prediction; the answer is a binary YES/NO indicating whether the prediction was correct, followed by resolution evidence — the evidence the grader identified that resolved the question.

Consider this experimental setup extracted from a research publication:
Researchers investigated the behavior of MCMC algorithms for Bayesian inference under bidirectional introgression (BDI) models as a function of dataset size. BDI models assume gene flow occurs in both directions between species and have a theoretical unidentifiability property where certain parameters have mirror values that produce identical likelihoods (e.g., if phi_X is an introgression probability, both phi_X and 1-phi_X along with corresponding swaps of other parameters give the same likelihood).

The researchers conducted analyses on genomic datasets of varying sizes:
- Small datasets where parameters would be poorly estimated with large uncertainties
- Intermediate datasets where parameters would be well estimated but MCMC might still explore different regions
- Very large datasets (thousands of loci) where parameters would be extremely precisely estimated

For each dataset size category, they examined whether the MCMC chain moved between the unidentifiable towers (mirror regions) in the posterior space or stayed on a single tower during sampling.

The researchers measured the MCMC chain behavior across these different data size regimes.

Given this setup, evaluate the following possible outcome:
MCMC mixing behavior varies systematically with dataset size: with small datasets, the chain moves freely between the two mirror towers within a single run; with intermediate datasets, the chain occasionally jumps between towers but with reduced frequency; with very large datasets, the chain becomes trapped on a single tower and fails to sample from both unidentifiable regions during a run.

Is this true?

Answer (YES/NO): NO